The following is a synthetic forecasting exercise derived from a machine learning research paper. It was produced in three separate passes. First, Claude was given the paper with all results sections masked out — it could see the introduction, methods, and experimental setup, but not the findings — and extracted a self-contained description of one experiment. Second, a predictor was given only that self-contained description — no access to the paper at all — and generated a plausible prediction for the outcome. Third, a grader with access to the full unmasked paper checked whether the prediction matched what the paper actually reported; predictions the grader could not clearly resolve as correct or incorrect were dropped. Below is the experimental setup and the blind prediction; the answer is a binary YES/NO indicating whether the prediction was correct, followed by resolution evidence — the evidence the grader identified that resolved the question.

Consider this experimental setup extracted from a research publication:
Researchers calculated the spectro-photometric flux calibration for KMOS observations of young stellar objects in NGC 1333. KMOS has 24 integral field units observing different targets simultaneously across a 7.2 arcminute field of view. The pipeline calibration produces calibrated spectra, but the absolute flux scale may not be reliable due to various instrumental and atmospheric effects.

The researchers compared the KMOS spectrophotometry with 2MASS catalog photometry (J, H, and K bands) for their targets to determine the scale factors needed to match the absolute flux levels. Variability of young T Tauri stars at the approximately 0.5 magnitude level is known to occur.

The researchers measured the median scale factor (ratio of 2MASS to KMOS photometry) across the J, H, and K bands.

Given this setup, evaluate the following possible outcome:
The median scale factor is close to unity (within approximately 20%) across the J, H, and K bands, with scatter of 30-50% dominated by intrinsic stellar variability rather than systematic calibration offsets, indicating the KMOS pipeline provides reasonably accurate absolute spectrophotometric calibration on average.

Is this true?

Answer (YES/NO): NO